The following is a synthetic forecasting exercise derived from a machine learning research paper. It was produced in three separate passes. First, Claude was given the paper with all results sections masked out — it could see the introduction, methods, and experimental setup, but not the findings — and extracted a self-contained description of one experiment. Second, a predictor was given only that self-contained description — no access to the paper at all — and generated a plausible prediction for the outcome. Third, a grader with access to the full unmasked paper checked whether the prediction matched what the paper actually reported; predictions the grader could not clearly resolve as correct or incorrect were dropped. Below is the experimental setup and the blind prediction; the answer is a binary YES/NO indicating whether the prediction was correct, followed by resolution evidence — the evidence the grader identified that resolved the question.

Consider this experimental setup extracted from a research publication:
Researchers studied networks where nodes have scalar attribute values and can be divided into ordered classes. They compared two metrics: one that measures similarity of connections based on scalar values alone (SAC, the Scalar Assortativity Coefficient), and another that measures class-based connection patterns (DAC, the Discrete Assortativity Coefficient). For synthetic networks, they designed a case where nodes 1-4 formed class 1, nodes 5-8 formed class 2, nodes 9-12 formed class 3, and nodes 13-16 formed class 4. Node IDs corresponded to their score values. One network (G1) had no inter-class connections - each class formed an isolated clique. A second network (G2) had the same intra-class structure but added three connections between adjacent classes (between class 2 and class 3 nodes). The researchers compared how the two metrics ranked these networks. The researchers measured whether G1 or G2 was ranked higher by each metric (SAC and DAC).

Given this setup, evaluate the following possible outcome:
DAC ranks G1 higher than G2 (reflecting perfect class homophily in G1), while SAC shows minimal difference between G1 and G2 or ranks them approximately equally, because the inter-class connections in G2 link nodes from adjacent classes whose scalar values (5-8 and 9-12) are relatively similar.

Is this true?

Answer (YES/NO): NO